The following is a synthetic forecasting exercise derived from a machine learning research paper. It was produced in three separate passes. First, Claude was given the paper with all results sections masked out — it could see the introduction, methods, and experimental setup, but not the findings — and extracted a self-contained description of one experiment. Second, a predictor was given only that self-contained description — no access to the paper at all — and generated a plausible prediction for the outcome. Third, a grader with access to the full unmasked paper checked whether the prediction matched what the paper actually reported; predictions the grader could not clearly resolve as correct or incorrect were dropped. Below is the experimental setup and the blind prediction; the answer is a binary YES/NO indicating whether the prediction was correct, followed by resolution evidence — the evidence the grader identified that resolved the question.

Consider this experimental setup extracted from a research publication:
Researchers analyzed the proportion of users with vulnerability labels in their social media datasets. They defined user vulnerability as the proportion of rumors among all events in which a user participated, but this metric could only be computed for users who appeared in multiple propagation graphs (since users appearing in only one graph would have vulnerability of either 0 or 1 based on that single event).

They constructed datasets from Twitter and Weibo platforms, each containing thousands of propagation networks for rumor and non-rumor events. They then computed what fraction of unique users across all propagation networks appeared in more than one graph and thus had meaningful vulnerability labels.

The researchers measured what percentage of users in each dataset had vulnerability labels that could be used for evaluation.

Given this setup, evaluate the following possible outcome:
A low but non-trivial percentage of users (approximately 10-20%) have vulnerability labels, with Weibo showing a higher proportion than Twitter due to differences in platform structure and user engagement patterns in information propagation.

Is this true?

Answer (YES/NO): YES